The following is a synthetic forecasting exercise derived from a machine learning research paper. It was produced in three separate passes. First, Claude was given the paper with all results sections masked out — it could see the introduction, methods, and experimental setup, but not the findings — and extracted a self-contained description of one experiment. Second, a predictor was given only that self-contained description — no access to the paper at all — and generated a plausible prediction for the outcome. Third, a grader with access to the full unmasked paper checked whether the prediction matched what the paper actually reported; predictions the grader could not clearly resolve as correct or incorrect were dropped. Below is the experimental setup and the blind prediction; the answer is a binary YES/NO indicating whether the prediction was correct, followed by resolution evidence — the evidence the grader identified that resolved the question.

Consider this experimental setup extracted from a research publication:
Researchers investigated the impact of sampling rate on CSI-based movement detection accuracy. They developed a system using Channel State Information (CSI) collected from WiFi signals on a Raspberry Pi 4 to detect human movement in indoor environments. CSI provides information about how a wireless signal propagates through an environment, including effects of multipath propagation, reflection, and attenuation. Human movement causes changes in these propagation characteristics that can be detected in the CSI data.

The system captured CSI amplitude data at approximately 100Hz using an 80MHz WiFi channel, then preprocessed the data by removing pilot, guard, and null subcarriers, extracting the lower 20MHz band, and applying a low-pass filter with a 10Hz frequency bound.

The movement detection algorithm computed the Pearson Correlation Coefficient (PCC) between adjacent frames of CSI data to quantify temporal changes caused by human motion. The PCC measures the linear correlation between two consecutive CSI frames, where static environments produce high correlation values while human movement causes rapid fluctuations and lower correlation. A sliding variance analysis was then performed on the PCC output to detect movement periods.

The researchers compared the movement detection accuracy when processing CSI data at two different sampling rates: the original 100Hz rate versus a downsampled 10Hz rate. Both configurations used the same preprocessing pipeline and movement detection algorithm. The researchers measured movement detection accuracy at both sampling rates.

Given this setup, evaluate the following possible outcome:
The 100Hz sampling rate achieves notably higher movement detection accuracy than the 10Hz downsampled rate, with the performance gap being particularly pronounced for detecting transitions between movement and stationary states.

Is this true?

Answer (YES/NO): NO